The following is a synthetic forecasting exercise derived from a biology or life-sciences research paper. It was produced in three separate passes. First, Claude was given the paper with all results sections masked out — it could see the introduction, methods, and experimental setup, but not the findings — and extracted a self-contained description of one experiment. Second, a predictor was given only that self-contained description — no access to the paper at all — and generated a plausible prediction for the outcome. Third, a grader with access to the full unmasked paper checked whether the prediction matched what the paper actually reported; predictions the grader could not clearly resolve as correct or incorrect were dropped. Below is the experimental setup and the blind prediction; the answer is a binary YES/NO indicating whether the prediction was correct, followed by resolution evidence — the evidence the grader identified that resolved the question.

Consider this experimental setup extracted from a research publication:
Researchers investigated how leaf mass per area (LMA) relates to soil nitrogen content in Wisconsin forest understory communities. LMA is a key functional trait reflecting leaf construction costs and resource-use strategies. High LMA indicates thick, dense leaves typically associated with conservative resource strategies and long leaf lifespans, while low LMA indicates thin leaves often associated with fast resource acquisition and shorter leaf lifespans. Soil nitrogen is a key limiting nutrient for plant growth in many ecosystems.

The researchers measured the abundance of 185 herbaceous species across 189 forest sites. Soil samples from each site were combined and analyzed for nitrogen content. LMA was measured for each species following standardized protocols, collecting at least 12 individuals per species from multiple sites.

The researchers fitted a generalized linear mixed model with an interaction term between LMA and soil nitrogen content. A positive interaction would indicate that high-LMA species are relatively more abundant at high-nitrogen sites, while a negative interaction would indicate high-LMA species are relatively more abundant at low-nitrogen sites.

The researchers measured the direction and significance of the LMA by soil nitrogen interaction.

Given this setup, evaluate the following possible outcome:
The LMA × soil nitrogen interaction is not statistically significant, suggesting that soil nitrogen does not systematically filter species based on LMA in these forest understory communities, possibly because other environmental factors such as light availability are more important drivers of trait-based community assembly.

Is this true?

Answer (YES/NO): YES